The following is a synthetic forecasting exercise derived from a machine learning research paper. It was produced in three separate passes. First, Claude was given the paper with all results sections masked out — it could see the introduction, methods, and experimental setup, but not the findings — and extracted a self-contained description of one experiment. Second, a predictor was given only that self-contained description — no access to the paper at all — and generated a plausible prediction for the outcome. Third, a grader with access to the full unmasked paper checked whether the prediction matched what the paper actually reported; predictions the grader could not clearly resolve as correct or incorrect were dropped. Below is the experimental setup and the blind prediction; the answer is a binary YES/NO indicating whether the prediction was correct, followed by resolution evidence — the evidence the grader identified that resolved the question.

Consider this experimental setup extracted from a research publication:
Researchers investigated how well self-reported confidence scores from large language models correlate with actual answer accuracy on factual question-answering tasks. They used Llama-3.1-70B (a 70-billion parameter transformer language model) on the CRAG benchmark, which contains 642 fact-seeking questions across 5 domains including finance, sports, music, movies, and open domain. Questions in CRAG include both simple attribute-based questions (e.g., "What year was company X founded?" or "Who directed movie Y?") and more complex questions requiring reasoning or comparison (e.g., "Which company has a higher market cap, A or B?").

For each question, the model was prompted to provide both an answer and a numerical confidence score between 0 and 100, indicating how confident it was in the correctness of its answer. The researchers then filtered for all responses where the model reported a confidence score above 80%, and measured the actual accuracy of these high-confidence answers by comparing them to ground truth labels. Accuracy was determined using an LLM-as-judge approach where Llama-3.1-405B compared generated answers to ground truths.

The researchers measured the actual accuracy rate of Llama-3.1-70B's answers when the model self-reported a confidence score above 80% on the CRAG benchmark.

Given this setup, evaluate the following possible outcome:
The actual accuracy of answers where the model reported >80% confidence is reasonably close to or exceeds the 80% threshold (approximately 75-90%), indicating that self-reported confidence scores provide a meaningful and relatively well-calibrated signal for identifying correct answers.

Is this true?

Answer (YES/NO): NO